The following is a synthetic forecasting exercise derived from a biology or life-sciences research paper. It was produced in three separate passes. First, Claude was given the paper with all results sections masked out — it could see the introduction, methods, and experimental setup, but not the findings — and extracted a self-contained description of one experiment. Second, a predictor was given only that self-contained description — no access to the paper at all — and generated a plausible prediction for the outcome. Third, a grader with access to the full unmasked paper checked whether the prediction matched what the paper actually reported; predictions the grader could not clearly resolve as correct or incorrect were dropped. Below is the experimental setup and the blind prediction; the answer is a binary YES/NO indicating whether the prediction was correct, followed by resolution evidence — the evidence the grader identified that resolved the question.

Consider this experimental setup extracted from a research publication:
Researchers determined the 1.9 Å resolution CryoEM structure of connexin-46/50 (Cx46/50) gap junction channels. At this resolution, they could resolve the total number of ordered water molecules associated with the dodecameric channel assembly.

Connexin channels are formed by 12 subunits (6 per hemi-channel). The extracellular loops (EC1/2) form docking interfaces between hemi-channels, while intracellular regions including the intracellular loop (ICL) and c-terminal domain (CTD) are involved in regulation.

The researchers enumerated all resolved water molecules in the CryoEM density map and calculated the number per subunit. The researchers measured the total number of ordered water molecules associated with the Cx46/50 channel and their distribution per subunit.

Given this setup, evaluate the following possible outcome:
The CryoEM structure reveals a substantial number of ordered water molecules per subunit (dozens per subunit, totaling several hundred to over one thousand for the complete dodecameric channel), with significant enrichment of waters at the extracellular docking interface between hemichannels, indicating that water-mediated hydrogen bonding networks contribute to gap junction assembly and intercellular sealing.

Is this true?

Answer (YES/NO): YES